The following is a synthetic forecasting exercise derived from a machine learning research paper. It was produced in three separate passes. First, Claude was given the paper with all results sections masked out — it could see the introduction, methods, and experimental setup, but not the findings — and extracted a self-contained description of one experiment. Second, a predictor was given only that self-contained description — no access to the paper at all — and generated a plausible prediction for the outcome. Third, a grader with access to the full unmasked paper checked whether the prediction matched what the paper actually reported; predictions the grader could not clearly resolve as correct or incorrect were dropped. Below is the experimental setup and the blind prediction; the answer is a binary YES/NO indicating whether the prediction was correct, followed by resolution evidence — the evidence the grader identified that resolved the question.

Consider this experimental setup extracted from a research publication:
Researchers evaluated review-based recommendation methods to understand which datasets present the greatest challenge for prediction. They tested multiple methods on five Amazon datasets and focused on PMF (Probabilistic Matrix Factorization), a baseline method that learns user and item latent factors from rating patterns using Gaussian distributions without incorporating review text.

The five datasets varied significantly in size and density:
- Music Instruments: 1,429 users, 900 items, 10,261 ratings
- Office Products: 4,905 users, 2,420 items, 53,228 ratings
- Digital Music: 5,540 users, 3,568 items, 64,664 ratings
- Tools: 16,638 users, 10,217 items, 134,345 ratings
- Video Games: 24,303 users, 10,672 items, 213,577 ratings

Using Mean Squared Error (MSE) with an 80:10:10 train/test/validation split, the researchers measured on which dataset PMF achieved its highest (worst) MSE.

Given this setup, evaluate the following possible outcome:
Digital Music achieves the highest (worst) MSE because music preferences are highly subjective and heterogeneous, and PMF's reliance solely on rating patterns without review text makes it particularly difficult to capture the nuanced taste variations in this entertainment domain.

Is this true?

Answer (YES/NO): NO